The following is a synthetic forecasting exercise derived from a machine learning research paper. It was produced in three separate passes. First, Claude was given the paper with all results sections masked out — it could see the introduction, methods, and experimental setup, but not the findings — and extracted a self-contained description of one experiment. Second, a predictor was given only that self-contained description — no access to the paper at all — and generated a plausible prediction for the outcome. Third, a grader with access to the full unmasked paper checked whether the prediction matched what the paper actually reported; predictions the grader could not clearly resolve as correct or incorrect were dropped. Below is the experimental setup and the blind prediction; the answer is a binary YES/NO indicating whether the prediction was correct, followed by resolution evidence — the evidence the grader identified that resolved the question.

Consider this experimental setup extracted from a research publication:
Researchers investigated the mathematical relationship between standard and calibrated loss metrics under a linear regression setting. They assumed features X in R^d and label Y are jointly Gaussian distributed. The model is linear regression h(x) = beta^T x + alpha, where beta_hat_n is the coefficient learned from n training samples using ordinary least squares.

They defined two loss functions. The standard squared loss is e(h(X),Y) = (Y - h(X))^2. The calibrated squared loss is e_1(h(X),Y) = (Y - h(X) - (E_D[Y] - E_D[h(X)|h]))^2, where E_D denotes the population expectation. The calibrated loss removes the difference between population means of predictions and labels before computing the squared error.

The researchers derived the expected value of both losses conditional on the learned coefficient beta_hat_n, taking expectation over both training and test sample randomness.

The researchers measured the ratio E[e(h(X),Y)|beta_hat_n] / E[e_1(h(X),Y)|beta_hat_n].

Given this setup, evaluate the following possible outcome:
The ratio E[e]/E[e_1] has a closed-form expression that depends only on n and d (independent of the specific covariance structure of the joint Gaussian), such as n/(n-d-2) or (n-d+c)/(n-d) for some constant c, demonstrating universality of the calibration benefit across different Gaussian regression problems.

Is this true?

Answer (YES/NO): NO